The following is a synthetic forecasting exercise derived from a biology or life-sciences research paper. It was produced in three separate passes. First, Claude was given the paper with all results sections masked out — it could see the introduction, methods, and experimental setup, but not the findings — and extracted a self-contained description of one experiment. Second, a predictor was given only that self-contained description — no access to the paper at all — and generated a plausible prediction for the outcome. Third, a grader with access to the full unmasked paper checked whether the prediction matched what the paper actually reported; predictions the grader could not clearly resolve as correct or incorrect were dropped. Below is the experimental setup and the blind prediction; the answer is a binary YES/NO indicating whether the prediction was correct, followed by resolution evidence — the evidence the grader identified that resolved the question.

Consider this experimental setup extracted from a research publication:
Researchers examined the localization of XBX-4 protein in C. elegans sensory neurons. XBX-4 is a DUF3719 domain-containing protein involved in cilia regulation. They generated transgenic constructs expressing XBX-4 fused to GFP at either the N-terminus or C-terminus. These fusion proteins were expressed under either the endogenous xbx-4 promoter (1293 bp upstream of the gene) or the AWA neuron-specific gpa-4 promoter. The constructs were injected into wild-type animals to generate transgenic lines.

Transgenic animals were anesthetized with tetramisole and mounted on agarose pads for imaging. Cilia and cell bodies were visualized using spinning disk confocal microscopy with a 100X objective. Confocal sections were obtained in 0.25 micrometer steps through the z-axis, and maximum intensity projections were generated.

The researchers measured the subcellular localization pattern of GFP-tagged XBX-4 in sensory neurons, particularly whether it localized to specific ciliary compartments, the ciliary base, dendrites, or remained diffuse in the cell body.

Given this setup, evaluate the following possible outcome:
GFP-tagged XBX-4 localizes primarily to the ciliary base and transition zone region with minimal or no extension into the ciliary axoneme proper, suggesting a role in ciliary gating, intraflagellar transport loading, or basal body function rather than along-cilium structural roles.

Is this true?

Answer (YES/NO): NO